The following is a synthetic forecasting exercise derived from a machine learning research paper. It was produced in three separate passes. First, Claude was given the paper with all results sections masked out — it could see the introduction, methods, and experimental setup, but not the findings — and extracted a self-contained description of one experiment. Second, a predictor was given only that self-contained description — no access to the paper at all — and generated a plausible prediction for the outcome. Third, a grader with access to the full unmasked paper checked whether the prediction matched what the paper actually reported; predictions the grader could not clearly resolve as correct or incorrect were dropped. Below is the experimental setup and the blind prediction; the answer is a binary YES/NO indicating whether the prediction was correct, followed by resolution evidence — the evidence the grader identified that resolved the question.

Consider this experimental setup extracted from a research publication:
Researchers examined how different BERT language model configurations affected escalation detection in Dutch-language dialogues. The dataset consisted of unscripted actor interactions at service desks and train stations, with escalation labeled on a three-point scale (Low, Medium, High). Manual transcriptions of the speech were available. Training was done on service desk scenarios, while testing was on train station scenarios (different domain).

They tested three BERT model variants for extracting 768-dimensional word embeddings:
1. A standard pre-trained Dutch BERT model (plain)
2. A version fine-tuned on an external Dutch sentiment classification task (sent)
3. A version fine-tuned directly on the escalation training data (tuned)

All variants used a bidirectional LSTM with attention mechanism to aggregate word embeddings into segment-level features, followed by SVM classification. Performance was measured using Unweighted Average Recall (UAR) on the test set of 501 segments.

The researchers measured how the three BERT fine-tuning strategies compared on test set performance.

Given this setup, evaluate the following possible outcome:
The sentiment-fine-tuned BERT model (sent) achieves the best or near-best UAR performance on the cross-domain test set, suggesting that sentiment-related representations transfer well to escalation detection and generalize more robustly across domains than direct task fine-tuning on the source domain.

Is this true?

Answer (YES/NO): YES